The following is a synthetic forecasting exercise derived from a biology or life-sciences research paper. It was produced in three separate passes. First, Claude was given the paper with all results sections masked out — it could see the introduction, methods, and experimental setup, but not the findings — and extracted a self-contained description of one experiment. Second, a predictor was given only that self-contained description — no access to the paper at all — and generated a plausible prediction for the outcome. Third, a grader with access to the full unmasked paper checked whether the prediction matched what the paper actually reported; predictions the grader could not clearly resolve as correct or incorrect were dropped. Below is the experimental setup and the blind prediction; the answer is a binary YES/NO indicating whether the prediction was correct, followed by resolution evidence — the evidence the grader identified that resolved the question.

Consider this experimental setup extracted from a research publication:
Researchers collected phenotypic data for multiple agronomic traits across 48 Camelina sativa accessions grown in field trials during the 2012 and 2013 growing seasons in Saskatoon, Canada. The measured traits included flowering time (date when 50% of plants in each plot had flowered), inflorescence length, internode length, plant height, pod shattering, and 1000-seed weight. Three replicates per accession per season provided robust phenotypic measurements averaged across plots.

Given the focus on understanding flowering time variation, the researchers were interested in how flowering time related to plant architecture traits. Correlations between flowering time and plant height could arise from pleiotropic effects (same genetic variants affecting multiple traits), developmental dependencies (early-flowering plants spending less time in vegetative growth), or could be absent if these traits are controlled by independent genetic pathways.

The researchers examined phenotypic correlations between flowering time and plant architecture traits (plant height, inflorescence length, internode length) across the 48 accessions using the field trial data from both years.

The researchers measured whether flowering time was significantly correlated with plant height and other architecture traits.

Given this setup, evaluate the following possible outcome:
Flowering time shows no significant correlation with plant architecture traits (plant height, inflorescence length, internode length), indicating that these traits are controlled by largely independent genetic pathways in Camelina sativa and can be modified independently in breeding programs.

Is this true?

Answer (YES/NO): NO